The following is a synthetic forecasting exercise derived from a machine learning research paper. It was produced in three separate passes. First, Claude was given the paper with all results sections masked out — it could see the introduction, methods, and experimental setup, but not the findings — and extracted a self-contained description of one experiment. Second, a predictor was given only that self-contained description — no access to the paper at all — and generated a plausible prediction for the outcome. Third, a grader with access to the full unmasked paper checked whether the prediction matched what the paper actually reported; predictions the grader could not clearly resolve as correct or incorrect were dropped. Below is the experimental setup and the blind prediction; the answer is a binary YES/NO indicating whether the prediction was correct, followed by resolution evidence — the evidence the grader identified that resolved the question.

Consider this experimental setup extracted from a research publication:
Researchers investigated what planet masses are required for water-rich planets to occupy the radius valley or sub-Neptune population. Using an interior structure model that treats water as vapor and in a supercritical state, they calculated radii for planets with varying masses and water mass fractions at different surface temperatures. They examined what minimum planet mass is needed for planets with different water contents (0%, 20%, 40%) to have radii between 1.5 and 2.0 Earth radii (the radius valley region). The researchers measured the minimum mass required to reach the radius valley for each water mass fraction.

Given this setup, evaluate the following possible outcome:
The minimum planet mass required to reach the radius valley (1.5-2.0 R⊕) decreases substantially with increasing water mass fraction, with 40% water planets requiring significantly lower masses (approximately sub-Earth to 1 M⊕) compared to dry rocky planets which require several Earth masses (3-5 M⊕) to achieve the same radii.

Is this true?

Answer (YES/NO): NO